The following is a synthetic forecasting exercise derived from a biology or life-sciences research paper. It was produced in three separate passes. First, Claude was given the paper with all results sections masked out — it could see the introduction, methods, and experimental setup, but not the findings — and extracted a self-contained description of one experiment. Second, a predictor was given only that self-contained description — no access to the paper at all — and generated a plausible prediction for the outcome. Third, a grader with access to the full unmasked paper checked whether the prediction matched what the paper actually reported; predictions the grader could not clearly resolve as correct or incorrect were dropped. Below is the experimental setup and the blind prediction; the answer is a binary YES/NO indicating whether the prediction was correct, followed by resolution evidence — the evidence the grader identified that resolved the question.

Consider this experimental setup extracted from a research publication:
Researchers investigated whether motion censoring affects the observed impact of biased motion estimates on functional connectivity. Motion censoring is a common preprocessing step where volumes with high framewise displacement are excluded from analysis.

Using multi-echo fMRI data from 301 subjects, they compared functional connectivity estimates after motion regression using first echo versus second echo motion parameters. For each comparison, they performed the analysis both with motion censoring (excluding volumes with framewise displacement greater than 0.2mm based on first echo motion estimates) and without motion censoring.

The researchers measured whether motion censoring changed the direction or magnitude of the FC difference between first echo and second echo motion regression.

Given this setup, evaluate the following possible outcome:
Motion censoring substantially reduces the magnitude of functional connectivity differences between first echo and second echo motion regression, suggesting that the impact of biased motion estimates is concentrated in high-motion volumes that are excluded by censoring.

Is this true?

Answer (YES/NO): NO